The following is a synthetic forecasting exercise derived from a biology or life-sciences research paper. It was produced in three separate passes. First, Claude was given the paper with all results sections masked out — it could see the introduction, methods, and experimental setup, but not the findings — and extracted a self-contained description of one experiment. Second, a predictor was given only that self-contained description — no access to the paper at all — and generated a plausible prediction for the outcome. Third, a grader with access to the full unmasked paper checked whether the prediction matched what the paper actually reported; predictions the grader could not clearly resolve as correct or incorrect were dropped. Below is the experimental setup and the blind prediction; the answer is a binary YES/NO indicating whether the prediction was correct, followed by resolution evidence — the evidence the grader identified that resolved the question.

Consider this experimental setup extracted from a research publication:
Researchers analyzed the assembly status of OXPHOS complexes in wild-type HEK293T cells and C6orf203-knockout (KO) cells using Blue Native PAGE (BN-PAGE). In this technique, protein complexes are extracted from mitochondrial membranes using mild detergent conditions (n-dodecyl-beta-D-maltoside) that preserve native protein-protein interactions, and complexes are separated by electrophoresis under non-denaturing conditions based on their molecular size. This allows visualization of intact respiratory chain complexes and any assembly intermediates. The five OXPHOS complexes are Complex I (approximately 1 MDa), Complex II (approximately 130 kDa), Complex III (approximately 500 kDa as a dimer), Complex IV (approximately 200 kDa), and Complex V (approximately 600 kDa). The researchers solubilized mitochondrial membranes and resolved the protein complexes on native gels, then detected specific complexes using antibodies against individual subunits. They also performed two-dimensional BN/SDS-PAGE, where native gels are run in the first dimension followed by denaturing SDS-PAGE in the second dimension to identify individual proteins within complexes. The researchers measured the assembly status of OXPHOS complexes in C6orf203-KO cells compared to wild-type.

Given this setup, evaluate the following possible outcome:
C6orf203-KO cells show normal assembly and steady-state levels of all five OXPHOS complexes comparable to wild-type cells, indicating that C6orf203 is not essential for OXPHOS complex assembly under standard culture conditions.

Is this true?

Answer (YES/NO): NO